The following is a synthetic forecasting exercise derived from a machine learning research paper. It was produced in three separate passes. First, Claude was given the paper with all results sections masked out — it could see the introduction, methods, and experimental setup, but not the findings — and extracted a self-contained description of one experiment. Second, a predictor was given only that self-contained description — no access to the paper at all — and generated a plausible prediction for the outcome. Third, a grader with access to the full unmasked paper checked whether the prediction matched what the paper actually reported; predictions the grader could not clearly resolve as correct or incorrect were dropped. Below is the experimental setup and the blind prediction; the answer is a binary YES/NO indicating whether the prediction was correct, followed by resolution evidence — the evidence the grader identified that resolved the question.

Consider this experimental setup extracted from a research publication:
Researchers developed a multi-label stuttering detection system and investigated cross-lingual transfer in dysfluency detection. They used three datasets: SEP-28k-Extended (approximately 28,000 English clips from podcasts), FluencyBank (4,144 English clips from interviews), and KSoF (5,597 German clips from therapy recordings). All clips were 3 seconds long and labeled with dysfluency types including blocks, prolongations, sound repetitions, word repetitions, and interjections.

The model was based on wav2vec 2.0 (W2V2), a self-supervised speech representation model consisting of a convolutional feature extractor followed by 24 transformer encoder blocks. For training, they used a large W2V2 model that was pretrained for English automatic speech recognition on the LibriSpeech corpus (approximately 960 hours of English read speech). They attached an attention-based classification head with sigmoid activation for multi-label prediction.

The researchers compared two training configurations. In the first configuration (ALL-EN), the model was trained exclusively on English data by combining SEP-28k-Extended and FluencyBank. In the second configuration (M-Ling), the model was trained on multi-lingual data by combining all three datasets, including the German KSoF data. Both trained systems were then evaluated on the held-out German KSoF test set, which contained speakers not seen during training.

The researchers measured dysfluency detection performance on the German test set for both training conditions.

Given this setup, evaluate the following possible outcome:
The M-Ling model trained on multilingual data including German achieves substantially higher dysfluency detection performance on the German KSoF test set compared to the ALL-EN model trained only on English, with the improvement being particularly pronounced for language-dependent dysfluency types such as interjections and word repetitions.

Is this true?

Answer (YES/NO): NO